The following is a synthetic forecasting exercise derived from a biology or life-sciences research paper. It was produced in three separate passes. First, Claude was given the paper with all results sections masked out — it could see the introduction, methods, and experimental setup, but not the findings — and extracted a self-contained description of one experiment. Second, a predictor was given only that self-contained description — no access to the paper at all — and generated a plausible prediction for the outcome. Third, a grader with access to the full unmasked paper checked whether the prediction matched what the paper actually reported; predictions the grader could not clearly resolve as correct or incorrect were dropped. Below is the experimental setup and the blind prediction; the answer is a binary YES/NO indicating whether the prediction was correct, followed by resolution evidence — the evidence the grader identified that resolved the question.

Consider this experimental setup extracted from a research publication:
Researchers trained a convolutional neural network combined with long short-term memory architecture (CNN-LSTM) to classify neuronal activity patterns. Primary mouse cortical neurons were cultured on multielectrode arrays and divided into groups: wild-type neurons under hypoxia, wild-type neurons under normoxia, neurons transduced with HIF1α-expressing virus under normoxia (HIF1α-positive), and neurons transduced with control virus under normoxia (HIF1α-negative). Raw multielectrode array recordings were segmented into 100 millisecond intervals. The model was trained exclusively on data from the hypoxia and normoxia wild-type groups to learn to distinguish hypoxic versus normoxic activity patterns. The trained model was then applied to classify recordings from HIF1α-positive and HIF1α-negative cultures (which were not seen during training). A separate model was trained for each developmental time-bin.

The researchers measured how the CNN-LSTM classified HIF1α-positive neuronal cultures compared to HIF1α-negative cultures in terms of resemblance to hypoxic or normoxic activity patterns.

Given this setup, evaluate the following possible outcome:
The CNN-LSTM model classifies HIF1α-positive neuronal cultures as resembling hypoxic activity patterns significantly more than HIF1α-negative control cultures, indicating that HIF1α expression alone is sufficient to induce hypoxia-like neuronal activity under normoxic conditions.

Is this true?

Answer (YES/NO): YES